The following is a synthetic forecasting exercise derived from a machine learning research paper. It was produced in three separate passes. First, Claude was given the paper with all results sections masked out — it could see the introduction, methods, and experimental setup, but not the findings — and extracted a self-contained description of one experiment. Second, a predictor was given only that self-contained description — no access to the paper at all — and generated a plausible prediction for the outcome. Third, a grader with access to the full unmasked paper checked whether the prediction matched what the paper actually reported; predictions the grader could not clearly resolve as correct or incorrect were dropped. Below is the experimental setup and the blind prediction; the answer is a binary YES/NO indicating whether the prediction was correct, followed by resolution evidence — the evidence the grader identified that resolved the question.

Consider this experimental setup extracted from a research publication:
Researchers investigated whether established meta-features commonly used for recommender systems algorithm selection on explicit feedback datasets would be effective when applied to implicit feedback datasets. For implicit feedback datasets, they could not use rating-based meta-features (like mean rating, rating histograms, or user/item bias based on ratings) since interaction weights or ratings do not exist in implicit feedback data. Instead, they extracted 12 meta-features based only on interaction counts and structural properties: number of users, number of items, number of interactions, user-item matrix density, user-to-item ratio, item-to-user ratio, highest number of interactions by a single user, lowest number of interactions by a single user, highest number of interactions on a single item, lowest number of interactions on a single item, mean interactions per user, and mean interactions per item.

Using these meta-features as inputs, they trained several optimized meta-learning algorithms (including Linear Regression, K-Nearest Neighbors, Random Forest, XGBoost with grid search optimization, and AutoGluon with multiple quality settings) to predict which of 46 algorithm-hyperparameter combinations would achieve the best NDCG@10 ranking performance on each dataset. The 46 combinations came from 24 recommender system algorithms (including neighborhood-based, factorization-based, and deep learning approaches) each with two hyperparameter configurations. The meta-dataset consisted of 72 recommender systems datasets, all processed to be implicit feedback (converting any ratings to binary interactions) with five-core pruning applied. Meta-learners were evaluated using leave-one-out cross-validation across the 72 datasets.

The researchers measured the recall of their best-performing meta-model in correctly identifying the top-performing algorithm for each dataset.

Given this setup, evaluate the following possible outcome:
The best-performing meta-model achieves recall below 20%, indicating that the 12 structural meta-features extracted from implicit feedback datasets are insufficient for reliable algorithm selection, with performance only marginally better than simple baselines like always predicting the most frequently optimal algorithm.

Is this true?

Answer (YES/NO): NO